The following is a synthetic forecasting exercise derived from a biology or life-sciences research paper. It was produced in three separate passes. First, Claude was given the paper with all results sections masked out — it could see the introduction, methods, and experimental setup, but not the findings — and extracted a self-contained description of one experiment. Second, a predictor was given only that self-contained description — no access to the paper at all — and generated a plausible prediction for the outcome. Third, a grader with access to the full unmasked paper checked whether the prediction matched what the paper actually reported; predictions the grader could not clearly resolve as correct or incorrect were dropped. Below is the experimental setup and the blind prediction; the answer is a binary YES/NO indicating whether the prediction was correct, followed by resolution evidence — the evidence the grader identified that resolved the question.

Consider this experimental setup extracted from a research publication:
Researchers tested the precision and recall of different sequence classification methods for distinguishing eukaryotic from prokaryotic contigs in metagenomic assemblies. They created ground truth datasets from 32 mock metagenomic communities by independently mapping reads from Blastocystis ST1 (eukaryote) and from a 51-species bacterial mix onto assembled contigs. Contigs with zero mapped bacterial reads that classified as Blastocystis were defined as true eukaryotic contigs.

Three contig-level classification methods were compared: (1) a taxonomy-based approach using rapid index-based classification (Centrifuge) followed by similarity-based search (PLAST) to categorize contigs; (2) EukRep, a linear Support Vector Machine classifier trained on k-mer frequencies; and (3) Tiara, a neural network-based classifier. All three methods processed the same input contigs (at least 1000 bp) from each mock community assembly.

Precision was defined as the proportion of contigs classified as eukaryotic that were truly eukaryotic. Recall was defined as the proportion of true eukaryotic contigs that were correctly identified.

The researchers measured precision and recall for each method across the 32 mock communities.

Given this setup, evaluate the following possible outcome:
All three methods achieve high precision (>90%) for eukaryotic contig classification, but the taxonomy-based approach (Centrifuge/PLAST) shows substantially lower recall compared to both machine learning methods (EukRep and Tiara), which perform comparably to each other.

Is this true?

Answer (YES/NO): NO